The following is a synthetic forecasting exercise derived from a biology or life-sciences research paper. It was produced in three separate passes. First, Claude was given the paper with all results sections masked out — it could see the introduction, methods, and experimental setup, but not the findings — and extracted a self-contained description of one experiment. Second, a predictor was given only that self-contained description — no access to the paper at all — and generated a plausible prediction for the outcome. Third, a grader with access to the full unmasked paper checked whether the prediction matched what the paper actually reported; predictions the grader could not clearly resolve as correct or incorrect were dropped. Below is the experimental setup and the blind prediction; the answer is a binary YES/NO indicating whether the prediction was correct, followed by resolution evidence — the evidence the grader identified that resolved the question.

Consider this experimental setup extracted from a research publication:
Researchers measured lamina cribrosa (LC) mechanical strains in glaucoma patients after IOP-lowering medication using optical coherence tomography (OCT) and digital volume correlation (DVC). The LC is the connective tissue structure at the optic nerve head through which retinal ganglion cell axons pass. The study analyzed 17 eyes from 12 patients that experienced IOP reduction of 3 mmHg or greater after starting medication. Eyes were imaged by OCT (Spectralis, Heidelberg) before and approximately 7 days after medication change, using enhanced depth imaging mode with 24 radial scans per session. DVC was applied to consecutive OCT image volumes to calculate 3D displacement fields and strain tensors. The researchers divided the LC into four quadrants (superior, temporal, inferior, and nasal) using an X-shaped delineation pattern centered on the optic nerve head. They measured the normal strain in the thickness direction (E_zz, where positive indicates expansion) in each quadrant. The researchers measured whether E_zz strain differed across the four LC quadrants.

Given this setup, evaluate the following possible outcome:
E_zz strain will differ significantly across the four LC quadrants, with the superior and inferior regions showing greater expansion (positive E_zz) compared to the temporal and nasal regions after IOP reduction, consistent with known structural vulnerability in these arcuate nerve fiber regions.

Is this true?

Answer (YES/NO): NO